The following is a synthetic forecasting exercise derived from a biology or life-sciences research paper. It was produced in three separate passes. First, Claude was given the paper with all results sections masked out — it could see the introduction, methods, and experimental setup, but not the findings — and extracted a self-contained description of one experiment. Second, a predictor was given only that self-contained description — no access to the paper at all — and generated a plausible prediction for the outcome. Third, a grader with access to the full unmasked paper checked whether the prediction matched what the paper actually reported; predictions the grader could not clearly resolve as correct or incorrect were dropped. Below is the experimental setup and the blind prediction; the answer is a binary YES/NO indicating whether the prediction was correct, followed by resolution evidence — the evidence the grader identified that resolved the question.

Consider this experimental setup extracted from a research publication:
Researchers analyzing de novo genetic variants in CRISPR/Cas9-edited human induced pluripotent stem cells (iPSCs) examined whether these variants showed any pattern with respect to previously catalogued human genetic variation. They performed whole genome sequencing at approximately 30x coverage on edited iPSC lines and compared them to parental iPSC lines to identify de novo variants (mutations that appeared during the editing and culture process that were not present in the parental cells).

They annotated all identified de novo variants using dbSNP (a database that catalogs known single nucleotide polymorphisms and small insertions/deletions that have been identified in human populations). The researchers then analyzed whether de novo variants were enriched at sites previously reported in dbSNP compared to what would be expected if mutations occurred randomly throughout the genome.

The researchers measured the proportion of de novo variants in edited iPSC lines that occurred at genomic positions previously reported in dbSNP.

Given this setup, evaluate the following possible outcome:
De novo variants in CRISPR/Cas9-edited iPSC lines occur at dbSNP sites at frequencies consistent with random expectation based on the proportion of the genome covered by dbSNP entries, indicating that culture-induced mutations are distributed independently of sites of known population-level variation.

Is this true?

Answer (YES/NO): NO